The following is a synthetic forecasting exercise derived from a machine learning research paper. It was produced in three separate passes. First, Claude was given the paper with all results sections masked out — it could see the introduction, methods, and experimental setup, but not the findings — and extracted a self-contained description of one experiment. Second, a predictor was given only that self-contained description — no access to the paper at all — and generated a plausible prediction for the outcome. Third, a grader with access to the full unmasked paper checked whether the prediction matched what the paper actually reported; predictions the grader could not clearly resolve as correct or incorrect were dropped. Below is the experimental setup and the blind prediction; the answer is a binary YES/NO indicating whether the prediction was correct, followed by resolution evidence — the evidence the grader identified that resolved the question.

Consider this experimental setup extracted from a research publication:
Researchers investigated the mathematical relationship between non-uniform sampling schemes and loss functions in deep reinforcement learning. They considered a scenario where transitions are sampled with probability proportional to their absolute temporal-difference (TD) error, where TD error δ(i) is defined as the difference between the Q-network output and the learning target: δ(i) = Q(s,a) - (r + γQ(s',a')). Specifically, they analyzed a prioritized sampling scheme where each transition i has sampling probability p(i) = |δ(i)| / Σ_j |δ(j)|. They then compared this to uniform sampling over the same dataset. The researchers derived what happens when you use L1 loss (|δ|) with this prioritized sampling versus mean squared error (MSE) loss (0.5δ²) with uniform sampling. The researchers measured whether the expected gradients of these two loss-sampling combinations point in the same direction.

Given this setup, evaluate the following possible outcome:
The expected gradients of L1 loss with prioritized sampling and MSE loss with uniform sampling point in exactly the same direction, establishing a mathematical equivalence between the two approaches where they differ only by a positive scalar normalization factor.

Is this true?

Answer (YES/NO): YES